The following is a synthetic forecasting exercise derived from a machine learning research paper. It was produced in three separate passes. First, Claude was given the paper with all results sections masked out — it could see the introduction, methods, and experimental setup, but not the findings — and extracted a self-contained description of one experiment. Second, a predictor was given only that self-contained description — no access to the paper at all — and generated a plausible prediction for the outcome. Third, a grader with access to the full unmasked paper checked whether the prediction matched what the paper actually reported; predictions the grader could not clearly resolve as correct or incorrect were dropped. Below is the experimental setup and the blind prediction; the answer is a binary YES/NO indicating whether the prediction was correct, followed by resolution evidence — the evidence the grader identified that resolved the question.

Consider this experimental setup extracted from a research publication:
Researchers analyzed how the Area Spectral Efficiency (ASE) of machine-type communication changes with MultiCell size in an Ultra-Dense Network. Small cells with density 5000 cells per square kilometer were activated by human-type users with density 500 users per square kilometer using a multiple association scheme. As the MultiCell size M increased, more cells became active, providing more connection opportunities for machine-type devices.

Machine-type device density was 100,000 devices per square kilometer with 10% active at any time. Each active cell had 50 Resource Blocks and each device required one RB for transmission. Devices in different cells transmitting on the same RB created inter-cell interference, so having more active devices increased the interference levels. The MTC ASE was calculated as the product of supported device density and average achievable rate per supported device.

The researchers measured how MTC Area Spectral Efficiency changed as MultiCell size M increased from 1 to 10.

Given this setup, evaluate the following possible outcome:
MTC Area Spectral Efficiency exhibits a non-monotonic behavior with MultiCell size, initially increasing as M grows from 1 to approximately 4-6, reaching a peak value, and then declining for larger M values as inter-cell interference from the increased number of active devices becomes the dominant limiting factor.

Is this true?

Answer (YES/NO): NO